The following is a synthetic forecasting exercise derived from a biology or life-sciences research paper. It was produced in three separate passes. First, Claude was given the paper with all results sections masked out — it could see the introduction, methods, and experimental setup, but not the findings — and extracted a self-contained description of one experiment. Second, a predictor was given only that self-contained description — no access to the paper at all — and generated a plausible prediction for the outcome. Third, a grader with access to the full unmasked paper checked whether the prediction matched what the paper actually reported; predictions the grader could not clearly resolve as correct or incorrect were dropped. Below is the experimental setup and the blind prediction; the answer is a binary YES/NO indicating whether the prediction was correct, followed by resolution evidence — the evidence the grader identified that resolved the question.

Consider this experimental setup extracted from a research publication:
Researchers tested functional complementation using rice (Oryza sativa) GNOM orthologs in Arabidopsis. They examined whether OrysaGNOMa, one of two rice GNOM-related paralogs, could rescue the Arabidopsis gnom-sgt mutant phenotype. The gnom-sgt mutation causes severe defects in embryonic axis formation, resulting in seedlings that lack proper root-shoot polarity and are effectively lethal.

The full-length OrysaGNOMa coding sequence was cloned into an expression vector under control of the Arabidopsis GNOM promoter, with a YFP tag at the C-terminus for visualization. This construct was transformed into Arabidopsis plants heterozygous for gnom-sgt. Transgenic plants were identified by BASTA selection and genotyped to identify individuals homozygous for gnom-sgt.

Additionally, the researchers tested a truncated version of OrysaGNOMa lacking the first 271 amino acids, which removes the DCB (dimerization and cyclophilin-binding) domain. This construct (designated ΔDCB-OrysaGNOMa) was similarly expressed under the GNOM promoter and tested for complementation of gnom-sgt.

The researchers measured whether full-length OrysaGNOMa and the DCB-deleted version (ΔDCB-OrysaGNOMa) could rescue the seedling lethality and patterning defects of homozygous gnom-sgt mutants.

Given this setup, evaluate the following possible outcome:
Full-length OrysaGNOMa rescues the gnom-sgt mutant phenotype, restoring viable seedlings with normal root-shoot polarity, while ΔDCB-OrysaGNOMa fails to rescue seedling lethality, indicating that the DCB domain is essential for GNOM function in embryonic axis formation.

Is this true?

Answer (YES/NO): NO